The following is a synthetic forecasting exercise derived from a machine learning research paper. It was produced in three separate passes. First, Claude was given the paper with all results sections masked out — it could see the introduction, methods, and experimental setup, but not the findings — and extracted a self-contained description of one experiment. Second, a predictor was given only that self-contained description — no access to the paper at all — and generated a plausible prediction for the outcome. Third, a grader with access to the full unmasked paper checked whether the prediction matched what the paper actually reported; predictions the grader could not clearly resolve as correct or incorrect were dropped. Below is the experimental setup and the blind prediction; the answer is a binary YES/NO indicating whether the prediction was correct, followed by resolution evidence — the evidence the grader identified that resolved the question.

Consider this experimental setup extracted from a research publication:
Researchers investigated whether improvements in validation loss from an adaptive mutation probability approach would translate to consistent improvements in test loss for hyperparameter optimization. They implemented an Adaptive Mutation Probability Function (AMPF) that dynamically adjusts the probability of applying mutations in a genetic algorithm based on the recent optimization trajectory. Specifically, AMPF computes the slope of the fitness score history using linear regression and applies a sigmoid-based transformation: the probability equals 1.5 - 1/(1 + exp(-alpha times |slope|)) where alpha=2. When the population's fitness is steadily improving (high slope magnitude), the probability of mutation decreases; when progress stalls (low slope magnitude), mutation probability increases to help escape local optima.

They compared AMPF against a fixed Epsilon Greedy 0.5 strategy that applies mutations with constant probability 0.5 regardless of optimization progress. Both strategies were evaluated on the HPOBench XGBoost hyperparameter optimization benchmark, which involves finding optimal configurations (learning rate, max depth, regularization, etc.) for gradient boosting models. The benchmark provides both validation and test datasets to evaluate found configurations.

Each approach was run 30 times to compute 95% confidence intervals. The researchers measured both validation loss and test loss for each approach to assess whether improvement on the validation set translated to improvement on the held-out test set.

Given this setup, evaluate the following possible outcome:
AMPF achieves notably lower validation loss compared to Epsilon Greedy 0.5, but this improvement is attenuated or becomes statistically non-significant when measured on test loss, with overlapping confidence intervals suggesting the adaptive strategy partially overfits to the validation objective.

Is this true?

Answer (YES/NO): NO